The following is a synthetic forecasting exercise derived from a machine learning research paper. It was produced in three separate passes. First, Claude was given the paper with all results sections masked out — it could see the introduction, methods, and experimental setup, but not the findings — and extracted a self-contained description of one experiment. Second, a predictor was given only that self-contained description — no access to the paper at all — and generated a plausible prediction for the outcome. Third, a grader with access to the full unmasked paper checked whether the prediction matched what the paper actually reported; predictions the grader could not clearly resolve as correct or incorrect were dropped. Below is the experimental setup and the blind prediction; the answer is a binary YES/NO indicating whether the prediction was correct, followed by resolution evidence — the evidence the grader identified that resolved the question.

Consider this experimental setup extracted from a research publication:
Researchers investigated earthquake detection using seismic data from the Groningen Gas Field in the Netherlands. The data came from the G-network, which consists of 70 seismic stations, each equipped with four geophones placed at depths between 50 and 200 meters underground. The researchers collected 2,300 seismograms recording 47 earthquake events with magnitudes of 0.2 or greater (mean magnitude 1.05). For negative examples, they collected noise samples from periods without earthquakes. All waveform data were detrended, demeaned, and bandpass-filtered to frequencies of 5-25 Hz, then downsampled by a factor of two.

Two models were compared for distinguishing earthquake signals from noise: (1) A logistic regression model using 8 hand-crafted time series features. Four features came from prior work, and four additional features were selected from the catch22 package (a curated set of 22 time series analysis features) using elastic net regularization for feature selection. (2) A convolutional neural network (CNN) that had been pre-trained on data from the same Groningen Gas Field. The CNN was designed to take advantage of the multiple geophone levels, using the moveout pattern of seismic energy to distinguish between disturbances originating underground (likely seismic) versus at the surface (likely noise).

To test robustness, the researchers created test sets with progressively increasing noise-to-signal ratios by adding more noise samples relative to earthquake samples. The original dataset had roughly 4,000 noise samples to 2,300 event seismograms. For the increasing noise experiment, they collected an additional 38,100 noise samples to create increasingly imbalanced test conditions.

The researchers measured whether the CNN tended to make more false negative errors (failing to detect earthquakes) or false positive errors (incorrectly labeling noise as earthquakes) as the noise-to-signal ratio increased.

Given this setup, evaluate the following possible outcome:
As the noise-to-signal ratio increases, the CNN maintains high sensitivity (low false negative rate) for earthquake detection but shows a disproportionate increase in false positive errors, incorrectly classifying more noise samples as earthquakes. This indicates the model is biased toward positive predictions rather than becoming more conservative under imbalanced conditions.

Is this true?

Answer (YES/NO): NO